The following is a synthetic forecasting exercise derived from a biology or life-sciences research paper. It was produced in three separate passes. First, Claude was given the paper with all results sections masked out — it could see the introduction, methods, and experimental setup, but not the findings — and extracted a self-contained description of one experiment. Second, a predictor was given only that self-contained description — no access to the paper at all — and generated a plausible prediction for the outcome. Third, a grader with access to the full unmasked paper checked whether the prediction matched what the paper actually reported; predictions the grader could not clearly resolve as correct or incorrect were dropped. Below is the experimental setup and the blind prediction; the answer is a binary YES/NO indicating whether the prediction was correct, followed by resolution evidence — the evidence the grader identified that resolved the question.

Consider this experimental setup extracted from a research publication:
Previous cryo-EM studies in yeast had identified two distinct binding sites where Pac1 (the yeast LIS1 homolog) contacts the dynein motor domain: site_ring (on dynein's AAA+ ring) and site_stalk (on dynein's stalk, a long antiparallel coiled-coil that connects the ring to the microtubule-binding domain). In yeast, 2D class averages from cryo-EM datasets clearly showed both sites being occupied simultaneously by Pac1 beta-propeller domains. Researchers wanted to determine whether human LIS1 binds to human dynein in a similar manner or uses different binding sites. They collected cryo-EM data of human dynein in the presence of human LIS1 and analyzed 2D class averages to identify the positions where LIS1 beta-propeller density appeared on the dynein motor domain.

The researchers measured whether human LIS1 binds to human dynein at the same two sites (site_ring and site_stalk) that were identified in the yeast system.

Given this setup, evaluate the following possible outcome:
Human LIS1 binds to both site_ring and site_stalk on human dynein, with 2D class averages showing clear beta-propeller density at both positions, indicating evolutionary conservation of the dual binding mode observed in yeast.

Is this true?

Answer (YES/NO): YES